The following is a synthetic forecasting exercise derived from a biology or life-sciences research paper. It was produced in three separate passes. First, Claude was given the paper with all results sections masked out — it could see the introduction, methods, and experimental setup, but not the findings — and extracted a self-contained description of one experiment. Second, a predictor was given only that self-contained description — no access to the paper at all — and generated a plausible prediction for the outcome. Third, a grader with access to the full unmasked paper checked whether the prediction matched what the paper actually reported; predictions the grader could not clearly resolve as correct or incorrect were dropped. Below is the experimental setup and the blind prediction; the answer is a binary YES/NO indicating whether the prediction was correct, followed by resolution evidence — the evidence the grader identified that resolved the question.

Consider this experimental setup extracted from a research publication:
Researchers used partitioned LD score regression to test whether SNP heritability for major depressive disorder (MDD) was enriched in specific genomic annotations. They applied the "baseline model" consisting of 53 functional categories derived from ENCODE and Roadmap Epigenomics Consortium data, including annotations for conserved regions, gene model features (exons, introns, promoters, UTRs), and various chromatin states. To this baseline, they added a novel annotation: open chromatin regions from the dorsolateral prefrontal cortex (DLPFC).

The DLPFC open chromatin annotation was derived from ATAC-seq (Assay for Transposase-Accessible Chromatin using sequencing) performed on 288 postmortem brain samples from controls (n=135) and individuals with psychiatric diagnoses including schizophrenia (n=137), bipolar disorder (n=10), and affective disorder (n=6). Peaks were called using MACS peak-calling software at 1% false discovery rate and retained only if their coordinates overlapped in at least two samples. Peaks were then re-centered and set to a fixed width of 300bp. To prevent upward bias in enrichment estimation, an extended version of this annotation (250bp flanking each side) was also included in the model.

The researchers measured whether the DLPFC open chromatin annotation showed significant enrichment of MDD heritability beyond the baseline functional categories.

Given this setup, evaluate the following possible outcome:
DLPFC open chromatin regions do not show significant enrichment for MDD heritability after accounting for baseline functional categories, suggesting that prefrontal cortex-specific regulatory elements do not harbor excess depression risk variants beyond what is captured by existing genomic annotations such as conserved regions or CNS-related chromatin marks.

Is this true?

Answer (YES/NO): NO